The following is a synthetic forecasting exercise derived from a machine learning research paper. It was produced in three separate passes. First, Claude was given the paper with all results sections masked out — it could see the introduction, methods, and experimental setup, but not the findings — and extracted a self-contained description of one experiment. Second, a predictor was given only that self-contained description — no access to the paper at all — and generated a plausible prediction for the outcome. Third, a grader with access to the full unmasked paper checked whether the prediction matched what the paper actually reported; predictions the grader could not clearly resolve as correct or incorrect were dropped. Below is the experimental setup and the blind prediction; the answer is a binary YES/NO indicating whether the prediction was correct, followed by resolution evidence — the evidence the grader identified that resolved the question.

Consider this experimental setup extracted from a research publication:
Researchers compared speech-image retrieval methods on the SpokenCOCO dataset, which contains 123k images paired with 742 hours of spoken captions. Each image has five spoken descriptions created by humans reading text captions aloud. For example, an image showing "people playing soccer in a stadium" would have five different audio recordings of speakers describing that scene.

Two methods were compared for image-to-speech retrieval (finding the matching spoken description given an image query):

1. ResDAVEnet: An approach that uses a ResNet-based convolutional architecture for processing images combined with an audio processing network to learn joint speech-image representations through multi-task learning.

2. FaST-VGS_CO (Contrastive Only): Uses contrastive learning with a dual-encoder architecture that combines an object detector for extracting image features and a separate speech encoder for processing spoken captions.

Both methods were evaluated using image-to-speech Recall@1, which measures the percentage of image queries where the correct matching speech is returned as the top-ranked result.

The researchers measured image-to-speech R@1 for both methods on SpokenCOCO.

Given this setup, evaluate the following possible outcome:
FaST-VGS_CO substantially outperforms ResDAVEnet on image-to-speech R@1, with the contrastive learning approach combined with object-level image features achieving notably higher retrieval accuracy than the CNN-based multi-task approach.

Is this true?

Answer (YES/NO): YES